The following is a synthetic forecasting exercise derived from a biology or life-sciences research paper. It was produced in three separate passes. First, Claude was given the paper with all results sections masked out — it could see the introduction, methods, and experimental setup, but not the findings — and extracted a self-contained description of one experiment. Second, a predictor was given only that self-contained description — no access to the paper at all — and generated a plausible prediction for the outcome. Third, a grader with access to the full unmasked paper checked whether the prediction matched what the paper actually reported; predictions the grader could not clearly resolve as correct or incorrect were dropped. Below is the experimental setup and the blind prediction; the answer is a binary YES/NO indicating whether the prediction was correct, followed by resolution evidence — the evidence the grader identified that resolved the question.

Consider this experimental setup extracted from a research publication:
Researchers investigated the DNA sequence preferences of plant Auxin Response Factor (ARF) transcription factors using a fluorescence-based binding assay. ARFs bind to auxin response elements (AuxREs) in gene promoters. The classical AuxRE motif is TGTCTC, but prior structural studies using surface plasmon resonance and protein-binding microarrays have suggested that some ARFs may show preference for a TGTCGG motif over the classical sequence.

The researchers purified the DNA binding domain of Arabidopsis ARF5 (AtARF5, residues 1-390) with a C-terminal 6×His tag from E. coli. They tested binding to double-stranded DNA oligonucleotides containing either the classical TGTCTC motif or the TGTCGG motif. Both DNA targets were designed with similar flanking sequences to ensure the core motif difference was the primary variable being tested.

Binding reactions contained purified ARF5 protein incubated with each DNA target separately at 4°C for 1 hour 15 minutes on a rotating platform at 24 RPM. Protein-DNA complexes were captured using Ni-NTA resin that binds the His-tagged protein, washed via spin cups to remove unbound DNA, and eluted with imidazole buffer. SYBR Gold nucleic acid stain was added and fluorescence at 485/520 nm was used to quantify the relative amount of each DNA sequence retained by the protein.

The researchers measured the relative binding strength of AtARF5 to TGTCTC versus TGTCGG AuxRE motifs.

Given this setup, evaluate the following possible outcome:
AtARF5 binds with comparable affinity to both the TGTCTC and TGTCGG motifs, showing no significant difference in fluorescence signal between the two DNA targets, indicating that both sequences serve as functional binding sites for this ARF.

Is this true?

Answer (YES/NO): NO